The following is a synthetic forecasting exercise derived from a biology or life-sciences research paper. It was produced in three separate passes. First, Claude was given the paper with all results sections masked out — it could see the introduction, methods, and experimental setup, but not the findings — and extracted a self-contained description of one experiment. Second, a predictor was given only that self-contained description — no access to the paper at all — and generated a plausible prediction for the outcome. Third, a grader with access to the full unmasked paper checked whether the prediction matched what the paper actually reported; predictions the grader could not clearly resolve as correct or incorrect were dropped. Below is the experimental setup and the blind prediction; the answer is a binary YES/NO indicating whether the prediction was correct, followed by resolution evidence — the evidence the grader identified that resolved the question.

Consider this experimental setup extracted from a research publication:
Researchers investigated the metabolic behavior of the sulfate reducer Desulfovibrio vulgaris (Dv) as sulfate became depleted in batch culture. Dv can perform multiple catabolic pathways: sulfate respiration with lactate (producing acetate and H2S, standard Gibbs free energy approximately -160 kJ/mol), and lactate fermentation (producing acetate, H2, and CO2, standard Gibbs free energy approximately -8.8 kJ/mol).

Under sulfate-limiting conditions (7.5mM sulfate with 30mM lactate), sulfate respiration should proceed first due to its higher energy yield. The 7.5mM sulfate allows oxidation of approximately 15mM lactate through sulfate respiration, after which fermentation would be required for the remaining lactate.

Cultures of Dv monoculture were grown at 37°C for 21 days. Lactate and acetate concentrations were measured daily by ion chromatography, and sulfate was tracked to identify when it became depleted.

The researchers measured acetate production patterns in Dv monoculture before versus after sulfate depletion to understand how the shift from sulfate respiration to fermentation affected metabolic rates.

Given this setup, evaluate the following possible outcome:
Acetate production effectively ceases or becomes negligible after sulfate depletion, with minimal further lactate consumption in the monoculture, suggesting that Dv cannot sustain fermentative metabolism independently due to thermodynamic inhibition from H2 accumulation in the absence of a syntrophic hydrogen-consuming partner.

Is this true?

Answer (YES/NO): YES